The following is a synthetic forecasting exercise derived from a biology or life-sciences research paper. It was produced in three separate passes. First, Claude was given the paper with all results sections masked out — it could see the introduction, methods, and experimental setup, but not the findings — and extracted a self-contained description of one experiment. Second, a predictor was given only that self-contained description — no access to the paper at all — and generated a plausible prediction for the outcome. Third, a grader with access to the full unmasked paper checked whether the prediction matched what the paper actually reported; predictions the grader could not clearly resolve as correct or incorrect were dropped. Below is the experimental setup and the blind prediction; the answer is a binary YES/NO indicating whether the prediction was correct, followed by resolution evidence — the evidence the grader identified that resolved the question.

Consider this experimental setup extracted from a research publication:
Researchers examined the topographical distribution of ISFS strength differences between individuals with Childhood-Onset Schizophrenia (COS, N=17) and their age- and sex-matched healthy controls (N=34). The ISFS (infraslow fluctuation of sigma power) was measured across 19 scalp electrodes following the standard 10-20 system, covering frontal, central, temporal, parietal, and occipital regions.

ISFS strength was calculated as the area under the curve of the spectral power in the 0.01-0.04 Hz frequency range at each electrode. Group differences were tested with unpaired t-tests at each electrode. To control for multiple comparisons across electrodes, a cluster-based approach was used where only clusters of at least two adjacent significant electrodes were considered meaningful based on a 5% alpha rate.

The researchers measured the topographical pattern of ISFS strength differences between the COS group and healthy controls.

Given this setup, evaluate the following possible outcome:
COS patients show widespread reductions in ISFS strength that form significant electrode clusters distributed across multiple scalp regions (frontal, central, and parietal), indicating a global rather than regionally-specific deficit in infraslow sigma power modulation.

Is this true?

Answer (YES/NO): NO